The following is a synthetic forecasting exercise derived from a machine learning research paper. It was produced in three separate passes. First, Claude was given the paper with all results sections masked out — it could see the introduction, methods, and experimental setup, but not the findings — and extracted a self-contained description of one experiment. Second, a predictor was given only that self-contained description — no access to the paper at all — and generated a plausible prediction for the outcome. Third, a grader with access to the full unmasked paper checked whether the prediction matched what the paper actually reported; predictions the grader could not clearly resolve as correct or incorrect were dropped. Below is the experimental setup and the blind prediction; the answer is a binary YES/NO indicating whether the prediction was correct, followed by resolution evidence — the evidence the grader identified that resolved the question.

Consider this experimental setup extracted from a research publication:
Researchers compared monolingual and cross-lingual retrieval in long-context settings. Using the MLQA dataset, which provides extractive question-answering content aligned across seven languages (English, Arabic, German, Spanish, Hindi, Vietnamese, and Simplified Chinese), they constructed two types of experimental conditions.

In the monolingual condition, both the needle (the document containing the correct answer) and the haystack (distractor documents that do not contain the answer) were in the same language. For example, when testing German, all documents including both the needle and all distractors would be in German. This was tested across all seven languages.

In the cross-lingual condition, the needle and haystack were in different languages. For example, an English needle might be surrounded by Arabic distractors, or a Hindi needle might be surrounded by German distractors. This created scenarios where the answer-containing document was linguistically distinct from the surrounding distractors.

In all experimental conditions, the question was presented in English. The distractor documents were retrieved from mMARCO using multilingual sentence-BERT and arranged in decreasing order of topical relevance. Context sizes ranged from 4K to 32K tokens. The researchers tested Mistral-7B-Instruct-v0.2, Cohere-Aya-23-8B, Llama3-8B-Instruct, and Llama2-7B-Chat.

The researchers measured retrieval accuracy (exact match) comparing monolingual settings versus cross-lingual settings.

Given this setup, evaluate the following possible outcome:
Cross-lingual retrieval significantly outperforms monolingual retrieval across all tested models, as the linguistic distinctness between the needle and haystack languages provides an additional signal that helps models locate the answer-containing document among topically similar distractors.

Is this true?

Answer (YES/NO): NO